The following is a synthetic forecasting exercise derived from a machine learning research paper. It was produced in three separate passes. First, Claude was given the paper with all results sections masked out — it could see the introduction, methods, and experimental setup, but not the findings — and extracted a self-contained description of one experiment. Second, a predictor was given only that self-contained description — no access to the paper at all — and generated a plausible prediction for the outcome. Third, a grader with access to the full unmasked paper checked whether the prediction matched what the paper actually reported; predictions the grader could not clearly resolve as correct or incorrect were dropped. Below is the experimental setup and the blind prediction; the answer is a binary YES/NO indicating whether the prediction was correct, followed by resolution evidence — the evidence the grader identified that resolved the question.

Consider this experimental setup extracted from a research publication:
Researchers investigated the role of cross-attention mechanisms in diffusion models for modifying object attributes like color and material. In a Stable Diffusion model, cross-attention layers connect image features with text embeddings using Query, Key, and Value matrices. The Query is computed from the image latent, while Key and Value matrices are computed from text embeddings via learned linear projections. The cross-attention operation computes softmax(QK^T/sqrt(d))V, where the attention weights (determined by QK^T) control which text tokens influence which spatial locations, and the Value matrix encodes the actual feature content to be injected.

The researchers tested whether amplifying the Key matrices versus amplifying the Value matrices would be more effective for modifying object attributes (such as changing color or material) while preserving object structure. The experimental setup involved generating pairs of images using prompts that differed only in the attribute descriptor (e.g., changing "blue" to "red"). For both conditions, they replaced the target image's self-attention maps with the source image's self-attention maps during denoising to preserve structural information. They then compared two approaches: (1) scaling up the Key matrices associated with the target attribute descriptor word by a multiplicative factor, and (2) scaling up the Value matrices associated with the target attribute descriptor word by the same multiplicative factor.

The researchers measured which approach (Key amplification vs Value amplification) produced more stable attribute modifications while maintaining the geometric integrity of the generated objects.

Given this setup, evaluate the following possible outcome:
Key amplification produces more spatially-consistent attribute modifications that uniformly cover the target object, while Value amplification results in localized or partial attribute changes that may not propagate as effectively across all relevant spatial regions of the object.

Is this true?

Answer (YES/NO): NO